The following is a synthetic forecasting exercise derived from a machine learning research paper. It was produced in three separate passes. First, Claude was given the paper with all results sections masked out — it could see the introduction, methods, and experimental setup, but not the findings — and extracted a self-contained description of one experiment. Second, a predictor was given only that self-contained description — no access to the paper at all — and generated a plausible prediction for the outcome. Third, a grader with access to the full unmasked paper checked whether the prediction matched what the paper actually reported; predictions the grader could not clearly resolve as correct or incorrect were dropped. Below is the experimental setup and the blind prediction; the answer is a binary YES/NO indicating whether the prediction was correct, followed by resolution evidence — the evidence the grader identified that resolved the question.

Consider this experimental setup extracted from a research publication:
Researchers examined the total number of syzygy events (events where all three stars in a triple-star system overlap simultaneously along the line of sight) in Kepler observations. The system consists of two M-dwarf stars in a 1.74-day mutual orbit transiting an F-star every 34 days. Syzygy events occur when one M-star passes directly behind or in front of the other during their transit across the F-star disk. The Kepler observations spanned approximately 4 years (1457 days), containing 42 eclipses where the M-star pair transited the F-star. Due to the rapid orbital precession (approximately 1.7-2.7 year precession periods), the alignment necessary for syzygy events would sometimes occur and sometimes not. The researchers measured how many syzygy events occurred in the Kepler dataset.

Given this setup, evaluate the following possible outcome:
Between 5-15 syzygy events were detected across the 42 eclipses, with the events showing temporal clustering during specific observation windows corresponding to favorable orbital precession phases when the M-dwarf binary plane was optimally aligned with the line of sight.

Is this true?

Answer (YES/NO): NO